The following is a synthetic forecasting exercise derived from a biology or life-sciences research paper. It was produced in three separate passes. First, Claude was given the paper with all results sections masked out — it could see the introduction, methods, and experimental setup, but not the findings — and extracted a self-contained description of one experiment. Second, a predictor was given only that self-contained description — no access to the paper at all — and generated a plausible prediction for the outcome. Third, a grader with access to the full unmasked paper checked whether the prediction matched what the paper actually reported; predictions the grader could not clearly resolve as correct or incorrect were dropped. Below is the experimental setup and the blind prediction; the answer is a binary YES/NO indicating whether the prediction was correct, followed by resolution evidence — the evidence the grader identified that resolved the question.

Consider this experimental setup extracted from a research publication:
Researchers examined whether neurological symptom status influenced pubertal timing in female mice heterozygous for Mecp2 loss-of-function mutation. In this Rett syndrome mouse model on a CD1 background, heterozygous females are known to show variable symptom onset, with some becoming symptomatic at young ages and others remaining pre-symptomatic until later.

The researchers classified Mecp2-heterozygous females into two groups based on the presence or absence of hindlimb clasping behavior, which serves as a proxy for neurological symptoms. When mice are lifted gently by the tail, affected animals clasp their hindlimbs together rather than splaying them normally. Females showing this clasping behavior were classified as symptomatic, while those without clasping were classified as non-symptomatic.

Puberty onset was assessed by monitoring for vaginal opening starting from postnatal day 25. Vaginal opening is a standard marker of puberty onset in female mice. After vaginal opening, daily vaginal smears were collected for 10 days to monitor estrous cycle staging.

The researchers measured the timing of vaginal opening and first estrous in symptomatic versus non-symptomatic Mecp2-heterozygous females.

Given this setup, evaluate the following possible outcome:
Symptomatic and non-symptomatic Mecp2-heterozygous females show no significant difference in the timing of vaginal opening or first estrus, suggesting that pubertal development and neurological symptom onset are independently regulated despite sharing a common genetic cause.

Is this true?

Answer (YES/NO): NO